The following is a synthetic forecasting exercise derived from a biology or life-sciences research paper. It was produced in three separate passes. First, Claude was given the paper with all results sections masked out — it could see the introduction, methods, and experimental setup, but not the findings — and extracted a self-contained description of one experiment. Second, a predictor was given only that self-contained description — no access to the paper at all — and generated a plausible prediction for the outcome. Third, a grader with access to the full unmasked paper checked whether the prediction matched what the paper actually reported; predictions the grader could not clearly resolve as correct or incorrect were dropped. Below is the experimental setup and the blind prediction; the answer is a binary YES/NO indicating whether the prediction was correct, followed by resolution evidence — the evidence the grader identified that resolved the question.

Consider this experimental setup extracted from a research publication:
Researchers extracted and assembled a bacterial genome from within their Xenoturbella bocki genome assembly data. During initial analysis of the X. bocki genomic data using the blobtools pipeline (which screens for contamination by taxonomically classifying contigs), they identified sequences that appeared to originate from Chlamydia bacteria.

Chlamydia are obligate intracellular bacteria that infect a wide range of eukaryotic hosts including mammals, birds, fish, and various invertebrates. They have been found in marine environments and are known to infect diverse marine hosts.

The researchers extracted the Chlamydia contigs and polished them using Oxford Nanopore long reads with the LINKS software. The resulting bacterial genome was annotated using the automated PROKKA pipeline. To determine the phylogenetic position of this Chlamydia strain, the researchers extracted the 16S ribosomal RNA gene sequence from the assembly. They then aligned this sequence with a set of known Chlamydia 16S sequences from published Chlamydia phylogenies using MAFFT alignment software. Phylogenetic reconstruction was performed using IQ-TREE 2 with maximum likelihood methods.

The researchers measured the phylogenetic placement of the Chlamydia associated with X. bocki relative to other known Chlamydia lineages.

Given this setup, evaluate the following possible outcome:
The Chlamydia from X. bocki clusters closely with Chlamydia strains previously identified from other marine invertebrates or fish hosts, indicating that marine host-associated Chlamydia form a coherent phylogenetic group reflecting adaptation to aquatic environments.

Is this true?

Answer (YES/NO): NO